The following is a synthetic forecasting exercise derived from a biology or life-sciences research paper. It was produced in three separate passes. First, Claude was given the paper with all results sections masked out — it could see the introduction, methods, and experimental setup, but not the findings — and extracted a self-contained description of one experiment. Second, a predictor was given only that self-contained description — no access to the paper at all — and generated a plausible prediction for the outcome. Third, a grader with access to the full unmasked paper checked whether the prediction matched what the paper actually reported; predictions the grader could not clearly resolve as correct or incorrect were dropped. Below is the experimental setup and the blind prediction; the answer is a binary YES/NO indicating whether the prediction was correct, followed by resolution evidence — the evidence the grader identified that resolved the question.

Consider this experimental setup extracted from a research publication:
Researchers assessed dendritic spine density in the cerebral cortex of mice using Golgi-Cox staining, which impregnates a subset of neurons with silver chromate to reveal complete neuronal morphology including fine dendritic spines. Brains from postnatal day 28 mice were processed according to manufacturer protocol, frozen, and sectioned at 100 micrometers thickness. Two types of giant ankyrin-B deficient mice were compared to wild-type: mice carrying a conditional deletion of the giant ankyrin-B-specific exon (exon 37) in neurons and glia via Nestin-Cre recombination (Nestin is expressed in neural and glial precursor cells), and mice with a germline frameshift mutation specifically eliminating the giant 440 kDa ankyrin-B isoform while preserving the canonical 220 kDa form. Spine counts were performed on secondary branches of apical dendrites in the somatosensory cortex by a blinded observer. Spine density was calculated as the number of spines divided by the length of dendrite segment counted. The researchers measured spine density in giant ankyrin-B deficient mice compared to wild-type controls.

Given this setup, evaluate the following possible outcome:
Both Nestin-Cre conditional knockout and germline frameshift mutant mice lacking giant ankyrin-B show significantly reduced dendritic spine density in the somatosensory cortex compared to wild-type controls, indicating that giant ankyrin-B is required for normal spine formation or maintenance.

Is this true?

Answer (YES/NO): NO